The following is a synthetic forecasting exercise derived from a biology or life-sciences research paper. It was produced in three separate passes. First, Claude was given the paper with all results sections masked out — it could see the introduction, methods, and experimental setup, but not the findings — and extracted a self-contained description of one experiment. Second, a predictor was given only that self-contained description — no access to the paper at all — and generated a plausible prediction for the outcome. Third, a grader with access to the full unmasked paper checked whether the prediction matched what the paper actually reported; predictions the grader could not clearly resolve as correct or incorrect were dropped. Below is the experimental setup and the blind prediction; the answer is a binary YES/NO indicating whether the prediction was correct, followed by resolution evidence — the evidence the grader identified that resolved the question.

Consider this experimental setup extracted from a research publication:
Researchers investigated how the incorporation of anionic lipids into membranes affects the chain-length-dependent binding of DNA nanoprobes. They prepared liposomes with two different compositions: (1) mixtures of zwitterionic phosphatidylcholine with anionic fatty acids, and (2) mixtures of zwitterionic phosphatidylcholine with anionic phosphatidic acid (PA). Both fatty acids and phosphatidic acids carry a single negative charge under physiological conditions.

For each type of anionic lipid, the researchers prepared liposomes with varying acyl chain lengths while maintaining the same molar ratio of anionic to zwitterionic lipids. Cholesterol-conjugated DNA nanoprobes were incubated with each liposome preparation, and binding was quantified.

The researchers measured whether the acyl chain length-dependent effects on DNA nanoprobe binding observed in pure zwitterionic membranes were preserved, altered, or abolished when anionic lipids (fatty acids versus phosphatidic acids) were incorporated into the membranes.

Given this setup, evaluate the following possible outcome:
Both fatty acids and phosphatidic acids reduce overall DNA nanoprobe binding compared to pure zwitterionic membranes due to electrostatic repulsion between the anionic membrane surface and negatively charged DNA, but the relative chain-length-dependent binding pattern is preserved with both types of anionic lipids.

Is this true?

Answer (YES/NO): NO